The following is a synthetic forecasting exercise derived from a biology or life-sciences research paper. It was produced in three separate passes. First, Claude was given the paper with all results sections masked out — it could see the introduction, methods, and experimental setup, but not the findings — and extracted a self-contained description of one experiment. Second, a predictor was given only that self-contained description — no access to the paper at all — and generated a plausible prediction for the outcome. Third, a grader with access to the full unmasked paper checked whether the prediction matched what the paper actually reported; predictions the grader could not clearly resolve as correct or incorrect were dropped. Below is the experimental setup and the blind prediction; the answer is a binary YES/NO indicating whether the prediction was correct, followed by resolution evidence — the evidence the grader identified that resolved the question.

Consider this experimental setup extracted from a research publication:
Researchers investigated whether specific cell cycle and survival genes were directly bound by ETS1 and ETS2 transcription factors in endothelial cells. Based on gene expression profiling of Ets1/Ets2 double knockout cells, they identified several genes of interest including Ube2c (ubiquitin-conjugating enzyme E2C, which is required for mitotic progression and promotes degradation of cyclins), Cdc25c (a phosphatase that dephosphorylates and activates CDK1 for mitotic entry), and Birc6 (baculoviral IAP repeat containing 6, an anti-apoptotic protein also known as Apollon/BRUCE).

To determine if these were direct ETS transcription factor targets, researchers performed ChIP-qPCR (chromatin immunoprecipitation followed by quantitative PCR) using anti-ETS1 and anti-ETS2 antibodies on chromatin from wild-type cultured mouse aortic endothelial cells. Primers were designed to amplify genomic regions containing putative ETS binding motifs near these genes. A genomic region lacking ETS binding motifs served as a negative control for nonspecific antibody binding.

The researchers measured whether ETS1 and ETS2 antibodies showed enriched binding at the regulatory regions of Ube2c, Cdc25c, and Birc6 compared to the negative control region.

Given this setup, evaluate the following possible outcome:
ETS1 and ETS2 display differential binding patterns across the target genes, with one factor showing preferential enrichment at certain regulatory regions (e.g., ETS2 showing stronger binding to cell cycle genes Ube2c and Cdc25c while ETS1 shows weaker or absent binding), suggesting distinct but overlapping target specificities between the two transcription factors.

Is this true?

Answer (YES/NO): NO